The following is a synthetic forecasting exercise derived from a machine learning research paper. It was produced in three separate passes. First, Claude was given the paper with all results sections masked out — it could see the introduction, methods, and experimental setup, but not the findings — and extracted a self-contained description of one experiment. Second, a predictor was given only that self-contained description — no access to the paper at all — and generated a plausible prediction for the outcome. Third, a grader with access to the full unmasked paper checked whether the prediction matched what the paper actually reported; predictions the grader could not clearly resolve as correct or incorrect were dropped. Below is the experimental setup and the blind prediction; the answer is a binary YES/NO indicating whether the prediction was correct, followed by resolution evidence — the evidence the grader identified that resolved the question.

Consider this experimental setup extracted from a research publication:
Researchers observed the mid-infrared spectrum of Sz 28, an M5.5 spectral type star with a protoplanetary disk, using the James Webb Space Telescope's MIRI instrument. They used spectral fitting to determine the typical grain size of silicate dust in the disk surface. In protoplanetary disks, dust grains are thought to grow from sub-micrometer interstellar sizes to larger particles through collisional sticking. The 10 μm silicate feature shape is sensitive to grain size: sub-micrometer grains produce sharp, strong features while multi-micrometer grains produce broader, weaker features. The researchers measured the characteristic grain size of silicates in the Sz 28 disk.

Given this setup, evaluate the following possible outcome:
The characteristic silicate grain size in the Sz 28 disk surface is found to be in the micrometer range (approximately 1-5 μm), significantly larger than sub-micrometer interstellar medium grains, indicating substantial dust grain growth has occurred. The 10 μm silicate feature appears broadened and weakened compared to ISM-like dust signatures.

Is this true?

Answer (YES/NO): YES